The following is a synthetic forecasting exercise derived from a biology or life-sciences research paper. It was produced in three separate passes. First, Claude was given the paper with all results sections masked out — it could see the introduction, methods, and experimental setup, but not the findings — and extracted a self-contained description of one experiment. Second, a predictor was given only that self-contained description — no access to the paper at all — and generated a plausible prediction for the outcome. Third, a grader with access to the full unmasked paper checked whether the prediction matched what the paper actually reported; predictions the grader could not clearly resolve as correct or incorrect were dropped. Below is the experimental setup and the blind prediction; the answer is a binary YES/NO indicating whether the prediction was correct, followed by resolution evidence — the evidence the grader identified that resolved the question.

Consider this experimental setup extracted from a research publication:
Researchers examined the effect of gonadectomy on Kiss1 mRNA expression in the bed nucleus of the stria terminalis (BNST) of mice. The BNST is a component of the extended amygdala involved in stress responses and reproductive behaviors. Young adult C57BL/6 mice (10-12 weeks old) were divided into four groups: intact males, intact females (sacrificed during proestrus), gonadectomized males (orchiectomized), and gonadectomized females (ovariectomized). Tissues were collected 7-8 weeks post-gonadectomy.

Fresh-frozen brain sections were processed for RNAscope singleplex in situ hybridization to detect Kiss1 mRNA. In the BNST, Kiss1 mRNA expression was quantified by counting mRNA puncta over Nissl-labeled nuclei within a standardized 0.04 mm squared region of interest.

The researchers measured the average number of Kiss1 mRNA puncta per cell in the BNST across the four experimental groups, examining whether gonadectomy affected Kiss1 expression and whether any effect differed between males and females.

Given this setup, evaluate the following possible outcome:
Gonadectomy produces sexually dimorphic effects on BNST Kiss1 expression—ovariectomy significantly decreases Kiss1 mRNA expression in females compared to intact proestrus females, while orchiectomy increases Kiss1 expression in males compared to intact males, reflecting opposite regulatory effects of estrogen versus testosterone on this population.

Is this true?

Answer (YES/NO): NO